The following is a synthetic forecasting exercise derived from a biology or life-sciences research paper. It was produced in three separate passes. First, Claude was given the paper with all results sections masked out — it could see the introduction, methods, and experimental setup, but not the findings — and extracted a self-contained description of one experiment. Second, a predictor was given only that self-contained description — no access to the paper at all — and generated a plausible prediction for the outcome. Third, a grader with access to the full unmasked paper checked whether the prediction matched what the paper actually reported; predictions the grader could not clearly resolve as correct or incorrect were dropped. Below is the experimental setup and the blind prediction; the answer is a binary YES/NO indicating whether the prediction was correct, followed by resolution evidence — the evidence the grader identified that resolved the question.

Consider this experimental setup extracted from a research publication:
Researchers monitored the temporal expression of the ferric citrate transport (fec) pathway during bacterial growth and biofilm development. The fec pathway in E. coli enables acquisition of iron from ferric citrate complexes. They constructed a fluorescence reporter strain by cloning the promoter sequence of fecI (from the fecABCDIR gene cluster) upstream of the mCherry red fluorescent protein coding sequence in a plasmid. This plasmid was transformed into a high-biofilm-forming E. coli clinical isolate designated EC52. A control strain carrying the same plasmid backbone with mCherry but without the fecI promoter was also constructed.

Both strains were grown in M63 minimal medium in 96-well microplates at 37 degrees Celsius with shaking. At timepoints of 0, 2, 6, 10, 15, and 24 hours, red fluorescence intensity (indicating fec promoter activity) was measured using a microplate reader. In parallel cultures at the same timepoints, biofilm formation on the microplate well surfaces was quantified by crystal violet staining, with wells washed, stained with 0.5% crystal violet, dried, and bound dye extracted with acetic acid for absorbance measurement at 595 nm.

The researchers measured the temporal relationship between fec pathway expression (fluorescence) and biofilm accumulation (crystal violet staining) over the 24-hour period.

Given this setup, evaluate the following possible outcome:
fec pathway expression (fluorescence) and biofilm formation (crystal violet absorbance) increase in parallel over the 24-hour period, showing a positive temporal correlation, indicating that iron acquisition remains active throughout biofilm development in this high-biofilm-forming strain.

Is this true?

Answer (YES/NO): NO